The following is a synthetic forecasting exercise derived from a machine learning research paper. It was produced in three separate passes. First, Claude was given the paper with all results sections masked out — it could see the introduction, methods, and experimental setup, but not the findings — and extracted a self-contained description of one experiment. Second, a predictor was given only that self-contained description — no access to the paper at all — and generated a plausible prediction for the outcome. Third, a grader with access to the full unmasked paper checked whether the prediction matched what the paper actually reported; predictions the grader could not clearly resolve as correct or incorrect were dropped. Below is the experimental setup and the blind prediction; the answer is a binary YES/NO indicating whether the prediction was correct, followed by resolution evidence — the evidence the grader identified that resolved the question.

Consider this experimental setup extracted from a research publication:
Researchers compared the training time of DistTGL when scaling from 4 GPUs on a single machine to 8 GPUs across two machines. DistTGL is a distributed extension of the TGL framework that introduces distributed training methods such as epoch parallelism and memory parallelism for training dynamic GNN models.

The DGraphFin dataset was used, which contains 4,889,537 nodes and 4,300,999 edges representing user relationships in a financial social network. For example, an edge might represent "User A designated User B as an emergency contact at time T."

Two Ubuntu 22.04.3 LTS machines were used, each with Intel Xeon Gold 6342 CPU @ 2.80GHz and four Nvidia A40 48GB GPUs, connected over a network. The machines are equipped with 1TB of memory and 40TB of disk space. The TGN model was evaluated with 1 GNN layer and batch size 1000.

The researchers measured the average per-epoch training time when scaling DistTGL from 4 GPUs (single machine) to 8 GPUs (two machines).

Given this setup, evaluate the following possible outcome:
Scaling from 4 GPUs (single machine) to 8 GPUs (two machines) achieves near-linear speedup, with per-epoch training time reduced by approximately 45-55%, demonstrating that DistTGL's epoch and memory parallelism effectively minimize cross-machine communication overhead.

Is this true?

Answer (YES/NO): NO